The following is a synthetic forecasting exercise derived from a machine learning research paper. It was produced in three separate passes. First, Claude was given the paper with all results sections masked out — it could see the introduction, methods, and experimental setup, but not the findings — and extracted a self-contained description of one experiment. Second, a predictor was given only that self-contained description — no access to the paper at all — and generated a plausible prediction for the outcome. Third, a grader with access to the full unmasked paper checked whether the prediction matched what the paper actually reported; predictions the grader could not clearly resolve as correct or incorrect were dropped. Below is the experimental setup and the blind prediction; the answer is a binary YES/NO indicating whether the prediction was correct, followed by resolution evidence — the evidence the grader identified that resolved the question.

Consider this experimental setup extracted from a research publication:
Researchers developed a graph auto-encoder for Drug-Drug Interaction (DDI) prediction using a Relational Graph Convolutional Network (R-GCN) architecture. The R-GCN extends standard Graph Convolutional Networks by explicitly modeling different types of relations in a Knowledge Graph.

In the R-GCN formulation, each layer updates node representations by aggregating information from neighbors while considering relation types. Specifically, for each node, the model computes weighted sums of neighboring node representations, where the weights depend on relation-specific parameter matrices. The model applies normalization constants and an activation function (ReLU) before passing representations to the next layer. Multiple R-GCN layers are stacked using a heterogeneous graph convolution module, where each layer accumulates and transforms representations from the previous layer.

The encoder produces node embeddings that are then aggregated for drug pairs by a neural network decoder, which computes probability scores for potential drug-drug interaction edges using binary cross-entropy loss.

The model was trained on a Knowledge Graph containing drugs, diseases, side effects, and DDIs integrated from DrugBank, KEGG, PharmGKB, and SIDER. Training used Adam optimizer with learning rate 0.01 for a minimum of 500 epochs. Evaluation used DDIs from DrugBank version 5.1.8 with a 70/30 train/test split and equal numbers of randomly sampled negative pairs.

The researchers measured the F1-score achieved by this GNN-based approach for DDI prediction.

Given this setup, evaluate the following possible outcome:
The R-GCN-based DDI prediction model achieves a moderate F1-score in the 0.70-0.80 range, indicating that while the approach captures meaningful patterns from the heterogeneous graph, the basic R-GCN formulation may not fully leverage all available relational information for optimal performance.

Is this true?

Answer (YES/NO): NO